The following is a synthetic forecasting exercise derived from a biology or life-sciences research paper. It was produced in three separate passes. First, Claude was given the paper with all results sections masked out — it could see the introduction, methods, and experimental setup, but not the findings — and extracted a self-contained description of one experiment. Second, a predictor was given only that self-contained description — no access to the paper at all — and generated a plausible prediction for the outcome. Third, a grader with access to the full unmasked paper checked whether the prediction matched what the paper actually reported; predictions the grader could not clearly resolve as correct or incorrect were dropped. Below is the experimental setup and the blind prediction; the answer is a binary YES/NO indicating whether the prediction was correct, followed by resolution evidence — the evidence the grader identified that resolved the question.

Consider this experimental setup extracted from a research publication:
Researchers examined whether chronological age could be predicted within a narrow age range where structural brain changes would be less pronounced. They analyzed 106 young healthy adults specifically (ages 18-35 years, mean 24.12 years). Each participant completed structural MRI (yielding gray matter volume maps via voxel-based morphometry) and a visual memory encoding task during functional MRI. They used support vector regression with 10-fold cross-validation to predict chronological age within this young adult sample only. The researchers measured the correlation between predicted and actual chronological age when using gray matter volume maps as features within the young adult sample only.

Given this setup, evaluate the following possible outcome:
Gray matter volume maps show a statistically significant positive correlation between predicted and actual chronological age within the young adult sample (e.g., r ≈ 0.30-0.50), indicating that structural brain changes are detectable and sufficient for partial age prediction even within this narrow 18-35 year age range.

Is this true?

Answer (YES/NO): NO